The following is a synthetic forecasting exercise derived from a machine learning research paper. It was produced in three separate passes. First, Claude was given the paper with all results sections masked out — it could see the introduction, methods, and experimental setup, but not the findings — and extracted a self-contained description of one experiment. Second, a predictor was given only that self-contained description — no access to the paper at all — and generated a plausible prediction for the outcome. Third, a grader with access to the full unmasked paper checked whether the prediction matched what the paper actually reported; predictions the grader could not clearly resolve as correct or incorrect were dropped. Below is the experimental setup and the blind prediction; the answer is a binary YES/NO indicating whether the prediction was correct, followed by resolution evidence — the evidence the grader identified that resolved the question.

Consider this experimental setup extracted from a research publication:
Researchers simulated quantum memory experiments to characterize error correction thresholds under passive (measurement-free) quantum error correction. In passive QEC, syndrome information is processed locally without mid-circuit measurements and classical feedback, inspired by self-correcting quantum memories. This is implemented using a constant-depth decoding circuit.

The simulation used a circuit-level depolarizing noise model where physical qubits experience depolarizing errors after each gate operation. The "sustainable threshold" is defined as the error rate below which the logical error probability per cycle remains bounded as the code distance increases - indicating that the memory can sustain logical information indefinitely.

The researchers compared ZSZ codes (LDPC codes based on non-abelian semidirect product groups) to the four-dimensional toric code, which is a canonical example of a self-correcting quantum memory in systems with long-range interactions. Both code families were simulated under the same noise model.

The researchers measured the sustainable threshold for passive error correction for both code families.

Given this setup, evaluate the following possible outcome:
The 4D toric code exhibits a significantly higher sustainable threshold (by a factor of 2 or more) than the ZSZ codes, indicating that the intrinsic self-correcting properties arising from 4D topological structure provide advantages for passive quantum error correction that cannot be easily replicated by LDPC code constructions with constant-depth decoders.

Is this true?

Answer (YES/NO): NO